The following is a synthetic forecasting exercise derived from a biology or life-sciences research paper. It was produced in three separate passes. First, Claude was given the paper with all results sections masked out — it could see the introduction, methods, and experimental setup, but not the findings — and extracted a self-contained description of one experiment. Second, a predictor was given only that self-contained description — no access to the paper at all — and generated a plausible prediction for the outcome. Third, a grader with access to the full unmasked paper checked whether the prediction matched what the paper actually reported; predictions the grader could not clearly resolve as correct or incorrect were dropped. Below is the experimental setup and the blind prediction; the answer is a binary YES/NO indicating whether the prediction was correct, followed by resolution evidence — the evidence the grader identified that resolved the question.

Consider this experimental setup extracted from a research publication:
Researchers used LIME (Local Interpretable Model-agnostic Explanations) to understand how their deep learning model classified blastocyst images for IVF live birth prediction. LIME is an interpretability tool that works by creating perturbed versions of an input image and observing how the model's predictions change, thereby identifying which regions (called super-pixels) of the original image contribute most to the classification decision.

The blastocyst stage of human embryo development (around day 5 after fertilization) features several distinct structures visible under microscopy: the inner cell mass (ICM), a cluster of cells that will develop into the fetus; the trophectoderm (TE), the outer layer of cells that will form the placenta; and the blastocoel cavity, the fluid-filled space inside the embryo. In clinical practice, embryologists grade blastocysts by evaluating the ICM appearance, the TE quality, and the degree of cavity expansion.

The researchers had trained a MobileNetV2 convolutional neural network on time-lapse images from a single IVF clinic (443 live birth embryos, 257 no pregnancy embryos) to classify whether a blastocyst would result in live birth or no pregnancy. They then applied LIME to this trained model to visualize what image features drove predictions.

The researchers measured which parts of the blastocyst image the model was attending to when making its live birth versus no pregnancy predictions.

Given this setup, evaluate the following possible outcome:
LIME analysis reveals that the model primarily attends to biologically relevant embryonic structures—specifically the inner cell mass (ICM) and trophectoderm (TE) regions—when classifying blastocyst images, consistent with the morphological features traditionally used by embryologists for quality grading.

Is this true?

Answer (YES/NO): NO